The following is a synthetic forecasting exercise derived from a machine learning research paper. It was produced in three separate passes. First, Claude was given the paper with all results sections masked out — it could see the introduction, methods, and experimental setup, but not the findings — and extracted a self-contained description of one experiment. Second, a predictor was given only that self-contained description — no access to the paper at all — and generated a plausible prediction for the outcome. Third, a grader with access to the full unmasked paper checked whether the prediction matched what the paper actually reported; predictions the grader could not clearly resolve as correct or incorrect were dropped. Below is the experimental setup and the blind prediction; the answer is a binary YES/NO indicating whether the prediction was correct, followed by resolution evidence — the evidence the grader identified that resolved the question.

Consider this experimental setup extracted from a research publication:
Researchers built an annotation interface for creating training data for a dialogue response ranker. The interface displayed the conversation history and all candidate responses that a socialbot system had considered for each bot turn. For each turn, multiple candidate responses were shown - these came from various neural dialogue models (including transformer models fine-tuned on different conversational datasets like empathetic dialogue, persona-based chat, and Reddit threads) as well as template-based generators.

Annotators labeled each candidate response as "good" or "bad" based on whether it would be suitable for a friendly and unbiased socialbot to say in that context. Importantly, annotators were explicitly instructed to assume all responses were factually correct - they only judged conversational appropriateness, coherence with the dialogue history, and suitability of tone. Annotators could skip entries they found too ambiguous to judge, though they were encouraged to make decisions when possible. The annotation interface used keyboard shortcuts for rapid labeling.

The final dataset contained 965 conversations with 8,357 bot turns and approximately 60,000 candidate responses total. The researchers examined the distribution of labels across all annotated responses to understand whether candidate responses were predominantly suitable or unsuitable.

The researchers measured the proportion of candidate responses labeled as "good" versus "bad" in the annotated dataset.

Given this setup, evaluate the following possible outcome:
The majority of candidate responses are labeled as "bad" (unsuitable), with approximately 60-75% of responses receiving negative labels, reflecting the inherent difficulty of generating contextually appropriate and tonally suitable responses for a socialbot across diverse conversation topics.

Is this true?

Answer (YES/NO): NO